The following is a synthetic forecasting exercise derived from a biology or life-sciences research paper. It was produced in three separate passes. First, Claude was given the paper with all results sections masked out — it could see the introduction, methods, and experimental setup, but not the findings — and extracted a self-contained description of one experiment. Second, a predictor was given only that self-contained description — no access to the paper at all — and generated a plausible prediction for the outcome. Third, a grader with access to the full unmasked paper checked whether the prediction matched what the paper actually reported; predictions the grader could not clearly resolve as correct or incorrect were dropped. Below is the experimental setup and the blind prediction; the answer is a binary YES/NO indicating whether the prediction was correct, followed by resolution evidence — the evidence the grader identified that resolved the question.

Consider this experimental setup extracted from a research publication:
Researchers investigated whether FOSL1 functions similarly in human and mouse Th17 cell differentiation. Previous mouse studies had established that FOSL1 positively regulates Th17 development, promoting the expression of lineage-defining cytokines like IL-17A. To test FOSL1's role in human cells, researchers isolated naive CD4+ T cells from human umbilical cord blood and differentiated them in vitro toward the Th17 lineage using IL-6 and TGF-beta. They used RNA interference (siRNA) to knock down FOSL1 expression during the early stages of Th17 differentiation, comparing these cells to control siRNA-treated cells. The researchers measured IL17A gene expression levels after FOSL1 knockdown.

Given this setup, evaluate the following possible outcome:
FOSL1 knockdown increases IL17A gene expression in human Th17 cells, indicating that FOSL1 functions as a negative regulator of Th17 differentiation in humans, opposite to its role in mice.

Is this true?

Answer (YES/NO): YES